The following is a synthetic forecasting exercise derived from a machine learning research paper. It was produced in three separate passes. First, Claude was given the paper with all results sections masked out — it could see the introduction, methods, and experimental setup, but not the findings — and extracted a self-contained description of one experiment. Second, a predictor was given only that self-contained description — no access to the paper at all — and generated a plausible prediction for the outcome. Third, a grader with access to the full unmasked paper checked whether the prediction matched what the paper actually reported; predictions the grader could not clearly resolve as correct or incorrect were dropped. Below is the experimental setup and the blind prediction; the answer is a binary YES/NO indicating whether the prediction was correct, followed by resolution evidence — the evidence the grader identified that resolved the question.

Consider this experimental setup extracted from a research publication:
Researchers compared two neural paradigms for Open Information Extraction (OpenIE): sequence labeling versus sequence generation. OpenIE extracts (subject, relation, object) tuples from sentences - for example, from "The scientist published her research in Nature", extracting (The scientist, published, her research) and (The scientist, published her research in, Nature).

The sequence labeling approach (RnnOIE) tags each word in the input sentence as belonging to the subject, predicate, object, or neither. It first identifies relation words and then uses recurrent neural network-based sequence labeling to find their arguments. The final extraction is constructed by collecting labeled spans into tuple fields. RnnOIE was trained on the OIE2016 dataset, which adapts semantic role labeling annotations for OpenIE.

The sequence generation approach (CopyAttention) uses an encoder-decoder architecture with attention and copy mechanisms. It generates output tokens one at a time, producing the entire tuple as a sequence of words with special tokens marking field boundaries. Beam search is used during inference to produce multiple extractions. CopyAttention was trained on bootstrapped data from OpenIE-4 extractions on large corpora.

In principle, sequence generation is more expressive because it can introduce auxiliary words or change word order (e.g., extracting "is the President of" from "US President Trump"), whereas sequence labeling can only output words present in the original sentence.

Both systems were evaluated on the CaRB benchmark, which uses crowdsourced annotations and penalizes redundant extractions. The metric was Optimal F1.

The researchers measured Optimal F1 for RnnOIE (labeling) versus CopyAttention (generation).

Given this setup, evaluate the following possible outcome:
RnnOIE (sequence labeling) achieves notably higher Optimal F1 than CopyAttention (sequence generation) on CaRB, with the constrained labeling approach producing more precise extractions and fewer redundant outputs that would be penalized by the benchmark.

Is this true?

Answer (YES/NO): YES